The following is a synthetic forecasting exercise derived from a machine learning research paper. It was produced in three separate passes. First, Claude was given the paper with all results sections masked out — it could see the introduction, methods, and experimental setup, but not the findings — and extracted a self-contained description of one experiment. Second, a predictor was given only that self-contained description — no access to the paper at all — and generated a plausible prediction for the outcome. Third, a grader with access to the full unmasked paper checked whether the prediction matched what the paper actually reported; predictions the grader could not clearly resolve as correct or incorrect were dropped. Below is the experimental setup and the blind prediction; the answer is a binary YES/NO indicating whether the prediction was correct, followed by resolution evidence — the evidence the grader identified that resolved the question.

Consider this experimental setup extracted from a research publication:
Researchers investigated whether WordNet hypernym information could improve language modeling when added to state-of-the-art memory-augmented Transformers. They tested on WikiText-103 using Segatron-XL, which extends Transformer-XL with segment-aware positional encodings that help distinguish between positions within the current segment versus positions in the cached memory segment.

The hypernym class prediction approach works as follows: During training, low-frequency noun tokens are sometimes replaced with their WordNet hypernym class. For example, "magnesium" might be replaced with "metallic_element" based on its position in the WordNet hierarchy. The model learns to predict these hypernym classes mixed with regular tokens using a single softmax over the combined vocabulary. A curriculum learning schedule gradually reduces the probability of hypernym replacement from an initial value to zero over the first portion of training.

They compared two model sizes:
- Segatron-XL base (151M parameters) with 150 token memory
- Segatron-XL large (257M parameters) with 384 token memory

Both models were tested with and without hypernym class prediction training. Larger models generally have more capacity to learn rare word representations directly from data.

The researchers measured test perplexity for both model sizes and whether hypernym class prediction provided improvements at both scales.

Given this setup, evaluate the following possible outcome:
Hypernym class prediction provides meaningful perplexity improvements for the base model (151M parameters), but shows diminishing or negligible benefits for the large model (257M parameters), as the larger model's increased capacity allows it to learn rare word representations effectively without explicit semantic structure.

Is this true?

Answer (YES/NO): YES